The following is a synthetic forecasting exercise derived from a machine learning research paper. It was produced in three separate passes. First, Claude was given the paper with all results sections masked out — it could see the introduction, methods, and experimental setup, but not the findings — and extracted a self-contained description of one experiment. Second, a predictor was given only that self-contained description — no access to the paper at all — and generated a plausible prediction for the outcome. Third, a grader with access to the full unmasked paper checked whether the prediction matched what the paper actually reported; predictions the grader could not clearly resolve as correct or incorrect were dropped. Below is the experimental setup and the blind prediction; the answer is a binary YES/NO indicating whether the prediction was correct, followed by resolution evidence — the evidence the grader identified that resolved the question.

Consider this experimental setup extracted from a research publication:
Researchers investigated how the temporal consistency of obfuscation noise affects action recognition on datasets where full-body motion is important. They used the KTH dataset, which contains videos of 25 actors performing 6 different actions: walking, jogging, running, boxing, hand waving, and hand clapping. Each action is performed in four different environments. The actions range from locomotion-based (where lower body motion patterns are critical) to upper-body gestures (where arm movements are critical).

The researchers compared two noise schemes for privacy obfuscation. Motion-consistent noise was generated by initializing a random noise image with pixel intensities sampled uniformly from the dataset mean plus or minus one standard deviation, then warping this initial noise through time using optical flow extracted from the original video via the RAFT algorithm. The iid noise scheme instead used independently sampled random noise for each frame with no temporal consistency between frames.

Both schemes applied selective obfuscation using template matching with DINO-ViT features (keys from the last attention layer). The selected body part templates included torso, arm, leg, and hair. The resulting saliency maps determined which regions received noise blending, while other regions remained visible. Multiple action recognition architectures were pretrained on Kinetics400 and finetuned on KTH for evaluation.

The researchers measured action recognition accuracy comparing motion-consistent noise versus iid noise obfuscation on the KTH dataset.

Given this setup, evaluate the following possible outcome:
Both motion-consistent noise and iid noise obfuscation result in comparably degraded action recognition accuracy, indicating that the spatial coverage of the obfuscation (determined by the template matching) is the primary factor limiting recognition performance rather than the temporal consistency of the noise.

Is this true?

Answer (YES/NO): NO